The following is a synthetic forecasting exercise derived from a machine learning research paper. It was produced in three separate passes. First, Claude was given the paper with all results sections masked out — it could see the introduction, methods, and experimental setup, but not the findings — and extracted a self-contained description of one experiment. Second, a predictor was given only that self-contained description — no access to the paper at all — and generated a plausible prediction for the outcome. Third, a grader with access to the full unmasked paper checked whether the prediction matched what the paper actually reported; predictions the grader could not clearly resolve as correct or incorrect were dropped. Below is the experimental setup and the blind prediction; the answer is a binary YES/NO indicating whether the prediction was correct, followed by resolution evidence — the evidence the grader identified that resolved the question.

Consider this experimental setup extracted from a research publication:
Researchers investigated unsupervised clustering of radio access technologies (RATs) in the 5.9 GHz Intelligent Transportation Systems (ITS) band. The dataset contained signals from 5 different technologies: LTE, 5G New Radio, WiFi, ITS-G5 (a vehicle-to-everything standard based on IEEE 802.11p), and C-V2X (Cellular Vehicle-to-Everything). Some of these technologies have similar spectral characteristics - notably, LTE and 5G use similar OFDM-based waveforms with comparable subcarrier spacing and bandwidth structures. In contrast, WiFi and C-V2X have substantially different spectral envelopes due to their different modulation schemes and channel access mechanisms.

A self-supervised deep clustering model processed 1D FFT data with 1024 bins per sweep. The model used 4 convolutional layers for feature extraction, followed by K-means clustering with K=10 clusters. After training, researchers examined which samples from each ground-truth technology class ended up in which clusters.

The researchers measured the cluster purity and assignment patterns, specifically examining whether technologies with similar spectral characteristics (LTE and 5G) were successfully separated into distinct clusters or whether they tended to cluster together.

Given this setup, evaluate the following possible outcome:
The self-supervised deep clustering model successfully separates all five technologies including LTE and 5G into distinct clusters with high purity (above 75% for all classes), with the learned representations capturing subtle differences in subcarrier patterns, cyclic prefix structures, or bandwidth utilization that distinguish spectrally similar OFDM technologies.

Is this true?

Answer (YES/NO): YES